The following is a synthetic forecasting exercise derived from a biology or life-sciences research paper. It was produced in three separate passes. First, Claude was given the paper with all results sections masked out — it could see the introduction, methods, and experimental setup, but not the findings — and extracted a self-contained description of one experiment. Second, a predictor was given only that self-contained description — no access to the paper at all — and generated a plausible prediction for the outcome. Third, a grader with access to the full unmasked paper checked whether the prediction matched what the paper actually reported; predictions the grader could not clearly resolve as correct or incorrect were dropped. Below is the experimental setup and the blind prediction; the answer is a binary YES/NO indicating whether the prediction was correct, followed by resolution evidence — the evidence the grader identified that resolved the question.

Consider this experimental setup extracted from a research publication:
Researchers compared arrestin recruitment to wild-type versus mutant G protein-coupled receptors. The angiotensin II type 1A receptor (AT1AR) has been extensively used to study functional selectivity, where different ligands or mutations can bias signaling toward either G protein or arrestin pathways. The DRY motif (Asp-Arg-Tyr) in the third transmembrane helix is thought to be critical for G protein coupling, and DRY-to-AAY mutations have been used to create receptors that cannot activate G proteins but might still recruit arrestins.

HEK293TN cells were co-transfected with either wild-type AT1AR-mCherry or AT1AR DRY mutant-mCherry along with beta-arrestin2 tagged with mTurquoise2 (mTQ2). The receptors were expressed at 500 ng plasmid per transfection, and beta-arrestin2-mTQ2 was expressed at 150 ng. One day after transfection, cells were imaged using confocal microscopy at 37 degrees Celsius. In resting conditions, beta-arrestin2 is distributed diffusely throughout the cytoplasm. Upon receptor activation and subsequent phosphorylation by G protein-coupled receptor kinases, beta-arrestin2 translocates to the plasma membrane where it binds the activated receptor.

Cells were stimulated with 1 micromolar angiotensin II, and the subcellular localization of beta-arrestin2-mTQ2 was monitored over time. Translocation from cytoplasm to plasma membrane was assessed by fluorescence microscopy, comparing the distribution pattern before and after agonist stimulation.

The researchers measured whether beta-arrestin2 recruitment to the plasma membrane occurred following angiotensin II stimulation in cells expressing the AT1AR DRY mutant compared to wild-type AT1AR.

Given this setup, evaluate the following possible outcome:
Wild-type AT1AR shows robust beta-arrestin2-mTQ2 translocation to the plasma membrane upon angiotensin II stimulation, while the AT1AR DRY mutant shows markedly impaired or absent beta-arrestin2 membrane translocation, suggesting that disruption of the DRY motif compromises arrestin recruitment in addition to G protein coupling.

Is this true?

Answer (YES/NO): NO